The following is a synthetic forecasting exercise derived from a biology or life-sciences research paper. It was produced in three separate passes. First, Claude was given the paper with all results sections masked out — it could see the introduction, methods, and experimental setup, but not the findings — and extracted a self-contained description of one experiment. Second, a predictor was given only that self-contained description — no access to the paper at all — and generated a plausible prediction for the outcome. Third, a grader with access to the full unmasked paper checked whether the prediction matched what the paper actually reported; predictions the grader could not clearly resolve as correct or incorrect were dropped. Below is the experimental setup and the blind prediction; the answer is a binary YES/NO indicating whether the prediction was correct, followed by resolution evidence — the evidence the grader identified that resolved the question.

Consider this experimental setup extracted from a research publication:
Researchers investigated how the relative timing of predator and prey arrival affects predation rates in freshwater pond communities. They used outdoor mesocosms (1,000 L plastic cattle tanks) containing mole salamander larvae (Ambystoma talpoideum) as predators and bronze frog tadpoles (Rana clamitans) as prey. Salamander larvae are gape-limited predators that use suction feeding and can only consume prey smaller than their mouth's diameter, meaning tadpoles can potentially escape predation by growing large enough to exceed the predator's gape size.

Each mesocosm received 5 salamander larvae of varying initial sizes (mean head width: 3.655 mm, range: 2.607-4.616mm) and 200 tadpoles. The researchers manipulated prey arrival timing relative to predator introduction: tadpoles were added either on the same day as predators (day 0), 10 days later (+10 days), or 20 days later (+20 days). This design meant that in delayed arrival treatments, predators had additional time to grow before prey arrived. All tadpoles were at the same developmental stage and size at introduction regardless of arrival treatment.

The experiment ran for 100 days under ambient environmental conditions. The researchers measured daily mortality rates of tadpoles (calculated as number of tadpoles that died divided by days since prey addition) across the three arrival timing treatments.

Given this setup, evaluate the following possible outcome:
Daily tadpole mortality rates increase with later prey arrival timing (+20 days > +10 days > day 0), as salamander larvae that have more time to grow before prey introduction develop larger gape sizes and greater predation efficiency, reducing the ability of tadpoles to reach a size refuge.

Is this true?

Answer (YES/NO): YES